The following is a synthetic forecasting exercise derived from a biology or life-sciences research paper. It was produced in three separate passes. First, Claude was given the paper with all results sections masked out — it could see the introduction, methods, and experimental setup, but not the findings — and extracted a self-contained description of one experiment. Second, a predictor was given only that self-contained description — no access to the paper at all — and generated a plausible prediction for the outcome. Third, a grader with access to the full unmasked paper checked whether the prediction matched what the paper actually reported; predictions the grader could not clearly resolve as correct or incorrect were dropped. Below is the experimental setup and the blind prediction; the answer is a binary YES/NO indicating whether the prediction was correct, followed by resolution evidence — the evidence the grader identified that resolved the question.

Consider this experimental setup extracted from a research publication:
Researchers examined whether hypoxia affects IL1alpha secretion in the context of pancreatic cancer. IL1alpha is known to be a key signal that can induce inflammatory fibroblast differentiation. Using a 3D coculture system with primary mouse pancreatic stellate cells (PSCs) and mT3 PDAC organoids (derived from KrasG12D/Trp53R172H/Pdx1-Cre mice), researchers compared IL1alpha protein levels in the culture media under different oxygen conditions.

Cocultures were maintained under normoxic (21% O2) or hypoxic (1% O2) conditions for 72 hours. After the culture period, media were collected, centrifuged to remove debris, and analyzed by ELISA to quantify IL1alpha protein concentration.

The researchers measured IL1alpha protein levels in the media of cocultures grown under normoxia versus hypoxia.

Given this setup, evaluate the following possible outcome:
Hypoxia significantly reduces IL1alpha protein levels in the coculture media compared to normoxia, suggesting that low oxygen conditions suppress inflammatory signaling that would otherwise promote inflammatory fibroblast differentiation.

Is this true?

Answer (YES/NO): NO